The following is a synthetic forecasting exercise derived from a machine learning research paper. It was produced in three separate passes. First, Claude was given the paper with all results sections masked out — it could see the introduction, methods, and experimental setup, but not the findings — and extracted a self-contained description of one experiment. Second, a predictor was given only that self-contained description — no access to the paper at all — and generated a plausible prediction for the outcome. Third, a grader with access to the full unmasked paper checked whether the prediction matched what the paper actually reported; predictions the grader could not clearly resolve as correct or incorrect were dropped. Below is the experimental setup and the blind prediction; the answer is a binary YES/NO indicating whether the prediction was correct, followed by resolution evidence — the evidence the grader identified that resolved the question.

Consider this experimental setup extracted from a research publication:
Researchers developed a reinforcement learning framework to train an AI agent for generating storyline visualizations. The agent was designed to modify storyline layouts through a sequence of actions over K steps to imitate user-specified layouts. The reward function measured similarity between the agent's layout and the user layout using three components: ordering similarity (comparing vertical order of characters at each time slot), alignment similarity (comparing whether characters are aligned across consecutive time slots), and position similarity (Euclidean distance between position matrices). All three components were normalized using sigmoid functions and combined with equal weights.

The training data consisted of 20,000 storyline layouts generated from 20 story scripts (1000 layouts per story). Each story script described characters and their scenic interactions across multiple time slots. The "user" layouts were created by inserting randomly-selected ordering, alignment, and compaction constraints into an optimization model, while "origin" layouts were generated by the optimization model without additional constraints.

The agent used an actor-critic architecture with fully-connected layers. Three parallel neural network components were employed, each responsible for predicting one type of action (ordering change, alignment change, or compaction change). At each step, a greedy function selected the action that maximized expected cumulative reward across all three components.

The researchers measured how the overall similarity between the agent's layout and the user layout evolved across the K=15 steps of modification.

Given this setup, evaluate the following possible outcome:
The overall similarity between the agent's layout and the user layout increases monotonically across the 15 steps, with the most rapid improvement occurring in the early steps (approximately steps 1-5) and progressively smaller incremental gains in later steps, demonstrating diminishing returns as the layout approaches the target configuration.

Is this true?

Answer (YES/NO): NO